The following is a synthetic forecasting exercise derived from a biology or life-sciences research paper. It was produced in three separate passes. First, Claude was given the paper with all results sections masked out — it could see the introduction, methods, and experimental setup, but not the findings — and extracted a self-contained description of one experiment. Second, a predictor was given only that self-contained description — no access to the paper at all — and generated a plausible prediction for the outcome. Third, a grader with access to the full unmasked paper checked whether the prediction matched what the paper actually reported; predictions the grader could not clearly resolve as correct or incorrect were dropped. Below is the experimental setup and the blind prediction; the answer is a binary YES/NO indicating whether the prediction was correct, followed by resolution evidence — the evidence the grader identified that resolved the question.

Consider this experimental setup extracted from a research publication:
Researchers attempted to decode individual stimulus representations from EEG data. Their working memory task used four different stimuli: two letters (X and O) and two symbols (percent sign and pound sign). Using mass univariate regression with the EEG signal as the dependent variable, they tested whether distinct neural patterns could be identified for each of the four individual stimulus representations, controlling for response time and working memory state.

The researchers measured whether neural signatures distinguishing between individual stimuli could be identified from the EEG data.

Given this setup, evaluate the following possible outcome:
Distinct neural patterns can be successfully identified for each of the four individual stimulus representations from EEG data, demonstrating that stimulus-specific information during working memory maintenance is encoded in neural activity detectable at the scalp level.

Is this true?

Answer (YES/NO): NO